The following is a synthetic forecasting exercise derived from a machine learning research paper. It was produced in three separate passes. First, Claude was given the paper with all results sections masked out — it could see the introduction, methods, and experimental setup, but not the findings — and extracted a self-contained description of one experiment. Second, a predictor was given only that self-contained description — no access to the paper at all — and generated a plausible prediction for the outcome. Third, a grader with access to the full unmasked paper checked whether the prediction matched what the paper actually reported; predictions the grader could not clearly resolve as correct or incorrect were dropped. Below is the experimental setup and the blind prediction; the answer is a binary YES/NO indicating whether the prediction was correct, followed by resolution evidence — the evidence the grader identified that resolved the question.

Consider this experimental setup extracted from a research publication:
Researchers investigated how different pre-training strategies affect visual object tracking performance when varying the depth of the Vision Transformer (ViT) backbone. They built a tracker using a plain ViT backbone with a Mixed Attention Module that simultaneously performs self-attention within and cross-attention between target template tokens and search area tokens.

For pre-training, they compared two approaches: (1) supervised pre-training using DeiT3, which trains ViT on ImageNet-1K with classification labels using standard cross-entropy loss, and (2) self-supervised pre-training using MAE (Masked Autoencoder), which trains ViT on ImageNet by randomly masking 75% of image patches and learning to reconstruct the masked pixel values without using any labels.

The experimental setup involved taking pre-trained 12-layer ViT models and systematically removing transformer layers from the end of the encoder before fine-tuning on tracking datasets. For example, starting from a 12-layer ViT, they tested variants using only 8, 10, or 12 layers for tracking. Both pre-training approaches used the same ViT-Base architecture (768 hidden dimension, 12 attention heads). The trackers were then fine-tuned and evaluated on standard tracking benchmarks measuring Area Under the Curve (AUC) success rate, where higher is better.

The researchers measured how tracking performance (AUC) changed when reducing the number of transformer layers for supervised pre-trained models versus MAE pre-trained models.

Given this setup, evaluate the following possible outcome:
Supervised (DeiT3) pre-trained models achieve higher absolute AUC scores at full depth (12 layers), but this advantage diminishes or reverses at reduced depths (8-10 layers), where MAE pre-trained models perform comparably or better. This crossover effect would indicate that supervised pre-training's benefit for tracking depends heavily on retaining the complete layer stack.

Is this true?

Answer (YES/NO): NO